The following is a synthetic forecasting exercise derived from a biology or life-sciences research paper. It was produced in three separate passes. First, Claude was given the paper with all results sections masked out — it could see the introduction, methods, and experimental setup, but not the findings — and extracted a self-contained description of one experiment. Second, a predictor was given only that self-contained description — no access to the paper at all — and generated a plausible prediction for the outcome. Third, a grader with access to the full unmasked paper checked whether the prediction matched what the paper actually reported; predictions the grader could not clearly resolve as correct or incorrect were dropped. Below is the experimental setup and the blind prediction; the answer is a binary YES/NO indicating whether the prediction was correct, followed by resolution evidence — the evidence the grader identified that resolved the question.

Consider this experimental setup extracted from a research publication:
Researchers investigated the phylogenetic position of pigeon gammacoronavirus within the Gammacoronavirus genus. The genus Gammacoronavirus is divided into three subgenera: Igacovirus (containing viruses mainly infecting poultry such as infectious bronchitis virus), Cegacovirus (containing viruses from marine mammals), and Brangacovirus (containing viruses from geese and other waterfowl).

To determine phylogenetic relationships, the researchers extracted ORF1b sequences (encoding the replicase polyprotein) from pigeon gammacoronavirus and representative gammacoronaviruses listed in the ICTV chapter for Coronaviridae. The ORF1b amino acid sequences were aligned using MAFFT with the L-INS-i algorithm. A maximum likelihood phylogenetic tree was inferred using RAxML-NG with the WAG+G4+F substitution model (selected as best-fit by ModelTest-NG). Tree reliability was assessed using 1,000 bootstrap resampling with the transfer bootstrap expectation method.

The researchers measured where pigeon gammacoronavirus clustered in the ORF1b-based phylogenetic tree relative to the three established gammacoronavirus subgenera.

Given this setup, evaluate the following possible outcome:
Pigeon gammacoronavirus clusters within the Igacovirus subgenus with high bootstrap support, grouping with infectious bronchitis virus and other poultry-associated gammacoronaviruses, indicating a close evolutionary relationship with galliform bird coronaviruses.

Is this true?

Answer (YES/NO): NO